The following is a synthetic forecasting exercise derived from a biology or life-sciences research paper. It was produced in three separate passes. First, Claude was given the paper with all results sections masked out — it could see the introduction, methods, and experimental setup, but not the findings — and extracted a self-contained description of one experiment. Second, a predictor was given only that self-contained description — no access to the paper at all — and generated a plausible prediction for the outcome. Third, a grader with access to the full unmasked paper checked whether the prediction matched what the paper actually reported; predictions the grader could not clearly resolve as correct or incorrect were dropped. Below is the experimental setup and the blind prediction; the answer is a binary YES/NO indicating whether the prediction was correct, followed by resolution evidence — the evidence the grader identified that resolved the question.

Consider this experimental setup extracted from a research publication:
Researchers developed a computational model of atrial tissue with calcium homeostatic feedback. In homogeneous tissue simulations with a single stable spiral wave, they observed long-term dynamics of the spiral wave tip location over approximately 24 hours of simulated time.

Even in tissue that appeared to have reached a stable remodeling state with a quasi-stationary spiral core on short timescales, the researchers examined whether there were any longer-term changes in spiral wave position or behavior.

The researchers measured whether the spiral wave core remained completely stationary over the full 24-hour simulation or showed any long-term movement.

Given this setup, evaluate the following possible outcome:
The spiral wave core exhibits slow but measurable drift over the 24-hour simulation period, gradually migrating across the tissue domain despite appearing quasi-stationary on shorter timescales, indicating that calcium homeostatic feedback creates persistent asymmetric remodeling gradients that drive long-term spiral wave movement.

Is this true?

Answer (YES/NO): YES